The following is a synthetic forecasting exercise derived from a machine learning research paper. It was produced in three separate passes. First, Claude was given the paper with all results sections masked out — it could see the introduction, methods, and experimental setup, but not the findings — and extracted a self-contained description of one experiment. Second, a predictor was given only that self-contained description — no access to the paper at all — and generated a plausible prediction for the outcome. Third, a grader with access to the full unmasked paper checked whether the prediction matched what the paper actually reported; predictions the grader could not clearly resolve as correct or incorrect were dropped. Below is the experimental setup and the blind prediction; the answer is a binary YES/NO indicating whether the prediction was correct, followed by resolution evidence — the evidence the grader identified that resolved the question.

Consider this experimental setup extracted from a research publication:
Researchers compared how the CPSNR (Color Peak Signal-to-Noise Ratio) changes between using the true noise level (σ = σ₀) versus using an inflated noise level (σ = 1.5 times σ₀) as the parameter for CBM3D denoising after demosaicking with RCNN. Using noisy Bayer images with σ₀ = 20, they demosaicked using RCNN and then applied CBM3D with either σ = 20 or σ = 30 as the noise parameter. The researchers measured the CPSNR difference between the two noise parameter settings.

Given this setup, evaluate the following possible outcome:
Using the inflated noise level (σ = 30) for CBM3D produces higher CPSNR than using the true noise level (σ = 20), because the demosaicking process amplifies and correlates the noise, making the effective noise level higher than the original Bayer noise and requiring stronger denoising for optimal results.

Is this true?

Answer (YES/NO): YES